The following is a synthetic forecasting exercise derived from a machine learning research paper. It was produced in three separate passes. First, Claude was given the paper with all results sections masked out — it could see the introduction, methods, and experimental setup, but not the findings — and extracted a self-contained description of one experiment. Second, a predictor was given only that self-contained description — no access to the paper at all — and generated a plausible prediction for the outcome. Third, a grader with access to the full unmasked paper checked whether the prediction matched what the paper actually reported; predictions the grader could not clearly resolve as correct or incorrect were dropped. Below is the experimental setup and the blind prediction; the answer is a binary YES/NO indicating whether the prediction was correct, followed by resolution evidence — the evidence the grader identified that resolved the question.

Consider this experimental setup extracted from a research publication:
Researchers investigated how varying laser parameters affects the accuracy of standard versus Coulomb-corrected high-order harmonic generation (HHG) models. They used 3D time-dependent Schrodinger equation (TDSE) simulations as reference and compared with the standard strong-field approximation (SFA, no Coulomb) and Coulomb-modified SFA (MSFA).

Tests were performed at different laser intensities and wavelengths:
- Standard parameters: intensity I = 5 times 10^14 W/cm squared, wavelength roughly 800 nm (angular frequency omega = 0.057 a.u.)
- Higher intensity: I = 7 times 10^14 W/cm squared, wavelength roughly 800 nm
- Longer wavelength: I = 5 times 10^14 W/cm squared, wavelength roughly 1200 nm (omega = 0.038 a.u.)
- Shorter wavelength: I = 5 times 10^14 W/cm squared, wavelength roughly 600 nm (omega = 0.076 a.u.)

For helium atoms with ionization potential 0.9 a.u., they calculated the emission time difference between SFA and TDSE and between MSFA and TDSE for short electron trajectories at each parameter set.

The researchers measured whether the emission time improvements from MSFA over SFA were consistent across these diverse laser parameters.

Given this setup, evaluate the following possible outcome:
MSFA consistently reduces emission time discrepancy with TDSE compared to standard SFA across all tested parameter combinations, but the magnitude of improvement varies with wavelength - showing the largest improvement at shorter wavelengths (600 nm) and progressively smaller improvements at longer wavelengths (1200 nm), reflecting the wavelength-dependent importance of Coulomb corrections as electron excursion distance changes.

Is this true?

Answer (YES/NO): NO